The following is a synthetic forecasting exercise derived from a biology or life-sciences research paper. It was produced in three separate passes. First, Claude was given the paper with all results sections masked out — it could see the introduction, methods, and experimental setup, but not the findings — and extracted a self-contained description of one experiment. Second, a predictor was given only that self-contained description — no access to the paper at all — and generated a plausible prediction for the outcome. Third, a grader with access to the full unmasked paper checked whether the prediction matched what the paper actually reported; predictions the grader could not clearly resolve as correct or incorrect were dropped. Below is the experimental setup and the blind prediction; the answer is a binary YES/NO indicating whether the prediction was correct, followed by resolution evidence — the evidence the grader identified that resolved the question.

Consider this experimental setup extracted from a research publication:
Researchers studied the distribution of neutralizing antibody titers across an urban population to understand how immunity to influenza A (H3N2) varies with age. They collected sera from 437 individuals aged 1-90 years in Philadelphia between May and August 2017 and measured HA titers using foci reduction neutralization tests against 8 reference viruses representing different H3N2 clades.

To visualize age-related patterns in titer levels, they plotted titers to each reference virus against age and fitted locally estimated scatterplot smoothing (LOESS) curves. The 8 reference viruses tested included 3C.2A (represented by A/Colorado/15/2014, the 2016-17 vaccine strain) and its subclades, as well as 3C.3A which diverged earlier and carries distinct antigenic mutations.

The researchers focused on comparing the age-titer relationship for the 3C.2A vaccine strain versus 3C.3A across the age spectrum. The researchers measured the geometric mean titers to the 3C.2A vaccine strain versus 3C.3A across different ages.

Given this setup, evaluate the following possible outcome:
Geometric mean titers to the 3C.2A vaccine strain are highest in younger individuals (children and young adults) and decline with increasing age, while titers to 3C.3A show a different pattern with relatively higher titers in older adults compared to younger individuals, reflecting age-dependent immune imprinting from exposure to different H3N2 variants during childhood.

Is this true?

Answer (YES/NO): NO